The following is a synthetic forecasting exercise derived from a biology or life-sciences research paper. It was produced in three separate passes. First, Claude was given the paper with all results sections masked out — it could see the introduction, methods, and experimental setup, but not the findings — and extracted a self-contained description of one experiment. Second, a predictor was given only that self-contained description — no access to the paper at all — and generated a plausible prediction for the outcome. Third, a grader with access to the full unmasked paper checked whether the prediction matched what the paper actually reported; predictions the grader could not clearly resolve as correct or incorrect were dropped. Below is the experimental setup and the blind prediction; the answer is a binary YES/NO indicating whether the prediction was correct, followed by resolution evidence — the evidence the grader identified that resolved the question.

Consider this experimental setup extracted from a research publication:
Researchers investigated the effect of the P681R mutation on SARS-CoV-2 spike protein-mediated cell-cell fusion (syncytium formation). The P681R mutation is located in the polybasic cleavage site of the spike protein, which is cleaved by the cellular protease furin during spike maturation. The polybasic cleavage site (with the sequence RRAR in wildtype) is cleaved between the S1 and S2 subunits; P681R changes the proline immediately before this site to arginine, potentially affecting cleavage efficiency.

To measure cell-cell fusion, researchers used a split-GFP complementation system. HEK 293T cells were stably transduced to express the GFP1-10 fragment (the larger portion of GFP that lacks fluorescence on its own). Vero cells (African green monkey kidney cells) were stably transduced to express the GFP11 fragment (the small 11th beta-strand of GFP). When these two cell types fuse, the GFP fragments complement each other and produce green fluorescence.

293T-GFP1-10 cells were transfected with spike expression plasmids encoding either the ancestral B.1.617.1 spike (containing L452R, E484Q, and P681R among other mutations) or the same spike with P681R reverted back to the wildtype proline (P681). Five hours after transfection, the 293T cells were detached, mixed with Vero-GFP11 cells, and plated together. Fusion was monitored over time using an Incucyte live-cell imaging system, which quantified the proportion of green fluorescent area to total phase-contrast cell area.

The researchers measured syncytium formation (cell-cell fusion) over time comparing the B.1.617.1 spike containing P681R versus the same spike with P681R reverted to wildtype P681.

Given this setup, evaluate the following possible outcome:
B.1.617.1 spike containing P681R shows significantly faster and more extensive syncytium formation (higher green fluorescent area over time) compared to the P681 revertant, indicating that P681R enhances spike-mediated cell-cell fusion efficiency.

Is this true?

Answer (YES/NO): YES